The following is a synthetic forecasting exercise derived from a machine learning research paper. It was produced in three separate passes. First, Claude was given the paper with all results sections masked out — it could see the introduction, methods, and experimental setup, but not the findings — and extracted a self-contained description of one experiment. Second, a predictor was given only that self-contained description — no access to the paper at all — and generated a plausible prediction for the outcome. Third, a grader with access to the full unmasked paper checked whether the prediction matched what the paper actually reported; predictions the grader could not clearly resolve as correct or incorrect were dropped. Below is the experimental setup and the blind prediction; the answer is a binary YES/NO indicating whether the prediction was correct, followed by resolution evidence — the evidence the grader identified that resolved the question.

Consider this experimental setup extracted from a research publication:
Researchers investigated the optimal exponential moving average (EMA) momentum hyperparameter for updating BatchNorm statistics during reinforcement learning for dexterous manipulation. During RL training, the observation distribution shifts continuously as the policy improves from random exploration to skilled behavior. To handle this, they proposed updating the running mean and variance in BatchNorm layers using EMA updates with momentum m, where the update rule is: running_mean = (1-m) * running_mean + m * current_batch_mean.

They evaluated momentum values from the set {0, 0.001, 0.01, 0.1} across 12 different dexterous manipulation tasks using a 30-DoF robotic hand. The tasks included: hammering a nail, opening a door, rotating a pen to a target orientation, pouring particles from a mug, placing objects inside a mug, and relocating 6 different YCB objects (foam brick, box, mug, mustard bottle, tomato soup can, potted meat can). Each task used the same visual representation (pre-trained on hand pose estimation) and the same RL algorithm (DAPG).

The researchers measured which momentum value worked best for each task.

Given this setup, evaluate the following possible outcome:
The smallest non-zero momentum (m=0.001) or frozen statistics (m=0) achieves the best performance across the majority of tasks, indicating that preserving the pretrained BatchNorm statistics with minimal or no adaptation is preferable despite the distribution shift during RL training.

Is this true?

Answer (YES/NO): YES